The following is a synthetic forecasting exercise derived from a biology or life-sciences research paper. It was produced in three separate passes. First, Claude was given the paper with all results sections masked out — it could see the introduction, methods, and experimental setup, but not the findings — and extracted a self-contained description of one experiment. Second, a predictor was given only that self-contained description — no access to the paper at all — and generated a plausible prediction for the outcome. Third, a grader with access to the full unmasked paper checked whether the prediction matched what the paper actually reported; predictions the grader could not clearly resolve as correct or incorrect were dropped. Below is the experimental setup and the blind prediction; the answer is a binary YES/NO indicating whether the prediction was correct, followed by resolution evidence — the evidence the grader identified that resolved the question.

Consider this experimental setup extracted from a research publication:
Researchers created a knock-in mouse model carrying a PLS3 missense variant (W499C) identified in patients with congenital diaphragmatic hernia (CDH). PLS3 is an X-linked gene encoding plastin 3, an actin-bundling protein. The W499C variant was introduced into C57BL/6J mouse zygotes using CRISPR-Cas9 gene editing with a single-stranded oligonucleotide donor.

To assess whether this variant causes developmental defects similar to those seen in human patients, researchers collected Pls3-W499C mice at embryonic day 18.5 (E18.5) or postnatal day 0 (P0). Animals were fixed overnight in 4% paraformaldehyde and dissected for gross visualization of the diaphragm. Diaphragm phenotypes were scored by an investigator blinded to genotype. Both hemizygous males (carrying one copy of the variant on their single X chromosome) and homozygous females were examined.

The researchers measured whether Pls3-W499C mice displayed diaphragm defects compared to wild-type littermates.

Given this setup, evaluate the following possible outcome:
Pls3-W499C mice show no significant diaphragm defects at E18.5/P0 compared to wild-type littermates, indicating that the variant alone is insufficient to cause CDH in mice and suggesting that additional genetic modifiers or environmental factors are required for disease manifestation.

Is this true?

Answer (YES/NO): NO